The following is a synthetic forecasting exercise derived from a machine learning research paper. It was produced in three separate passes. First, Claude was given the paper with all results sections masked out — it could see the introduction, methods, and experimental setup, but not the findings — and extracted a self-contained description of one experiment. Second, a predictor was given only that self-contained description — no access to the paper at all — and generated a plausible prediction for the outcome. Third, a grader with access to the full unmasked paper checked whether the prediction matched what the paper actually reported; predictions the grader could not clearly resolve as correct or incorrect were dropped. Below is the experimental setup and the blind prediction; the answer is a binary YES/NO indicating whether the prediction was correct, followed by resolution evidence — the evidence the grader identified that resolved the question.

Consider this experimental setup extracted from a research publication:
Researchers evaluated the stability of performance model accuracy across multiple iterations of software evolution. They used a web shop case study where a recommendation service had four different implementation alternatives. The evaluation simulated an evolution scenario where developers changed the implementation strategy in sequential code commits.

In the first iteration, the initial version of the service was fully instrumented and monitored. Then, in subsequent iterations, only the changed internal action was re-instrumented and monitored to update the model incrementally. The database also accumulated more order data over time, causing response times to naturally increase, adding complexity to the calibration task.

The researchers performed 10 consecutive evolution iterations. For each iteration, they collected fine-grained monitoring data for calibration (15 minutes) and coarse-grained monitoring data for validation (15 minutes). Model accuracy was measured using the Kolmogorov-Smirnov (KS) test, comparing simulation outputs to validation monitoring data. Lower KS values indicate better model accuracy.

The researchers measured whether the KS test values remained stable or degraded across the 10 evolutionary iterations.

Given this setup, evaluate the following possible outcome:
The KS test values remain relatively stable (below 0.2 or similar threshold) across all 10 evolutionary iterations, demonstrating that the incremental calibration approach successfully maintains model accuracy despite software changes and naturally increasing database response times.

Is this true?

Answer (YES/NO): YES